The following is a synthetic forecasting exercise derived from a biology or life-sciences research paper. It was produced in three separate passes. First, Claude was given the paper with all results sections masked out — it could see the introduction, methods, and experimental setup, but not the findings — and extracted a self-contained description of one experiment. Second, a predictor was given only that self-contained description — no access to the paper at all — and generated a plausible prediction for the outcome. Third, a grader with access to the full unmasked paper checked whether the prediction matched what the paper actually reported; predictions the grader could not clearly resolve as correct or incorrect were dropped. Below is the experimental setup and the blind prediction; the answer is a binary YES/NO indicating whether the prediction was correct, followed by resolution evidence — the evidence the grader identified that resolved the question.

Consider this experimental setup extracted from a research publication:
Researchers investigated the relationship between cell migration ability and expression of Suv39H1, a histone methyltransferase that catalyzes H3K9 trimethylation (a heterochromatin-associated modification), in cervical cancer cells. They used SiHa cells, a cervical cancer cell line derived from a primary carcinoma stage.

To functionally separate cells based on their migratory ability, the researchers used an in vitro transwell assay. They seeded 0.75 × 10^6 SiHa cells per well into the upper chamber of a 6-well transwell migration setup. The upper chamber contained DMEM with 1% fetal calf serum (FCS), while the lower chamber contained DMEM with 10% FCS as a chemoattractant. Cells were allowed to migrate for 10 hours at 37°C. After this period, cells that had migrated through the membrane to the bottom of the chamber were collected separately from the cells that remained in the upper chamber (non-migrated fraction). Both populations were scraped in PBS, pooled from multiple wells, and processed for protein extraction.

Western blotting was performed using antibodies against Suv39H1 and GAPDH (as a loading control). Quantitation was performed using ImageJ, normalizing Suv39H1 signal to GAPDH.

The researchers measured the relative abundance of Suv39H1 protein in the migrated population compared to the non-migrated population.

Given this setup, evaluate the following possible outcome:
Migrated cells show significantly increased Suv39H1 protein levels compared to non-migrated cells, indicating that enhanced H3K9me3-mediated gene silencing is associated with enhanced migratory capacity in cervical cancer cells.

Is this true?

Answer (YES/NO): NO